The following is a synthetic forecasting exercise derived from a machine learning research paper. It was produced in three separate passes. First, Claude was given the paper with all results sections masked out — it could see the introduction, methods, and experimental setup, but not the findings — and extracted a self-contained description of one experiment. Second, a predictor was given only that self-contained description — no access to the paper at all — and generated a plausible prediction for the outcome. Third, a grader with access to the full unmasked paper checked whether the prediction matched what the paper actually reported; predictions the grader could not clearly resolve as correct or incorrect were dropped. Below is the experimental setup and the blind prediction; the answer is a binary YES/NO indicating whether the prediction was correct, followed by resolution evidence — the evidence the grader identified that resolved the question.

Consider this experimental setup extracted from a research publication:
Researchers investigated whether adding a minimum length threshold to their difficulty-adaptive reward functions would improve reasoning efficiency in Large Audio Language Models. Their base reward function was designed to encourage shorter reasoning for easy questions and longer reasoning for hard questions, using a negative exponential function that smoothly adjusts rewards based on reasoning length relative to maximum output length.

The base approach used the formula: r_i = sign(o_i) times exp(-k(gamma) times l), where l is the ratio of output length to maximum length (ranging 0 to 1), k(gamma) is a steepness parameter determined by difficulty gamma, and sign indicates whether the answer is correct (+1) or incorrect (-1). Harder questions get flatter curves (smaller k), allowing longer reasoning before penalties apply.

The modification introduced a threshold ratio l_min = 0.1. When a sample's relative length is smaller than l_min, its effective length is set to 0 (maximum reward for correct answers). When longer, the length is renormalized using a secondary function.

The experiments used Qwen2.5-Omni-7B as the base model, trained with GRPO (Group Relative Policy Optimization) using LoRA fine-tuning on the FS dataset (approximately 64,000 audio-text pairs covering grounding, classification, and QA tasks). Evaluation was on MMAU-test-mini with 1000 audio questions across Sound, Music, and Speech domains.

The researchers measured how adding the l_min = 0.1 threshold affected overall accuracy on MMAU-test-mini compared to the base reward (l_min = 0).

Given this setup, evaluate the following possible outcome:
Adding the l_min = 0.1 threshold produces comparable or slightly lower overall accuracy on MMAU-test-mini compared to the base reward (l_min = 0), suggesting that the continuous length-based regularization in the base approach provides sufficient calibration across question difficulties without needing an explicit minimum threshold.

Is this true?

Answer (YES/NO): YES